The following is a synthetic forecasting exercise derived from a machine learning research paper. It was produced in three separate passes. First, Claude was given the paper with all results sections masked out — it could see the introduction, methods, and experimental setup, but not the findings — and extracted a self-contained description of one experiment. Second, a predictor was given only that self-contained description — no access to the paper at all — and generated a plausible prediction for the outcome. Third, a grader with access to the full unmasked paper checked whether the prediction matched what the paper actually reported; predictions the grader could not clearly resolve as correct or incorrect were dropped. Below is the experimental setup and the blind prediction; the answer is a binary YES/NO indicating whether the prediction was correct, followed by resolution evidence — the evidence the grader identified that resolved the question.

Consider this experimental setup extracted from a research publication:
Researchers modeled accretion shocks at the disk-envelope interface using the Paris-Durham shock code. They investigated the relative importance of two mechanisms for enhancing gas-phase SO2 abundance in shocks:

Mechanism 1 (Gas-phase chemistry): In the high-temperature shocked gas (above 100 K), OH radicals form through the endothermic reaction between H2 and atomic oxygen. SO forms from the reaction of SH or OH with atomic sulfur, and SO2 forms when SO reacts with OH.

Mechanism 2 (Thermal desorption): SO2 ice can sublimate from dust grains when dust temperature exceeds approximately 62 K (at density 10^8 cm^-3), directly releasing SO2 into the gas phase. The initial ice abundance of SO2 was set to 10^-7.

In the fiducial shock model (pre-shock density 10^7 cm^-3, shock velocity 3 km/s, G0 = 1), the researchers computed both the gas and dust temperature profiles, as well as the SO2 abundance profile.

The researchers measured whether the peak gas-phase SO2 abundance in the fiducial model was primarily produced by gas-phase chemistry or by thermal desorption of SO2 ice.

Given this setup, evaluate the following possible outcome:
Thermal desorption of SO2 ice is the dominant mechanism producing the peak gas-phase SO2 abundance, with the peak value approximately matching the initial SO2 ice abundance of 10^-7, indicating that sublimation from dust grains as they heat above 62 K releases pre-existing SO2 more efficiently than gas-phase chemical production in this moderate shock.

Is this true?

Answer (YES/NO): NO